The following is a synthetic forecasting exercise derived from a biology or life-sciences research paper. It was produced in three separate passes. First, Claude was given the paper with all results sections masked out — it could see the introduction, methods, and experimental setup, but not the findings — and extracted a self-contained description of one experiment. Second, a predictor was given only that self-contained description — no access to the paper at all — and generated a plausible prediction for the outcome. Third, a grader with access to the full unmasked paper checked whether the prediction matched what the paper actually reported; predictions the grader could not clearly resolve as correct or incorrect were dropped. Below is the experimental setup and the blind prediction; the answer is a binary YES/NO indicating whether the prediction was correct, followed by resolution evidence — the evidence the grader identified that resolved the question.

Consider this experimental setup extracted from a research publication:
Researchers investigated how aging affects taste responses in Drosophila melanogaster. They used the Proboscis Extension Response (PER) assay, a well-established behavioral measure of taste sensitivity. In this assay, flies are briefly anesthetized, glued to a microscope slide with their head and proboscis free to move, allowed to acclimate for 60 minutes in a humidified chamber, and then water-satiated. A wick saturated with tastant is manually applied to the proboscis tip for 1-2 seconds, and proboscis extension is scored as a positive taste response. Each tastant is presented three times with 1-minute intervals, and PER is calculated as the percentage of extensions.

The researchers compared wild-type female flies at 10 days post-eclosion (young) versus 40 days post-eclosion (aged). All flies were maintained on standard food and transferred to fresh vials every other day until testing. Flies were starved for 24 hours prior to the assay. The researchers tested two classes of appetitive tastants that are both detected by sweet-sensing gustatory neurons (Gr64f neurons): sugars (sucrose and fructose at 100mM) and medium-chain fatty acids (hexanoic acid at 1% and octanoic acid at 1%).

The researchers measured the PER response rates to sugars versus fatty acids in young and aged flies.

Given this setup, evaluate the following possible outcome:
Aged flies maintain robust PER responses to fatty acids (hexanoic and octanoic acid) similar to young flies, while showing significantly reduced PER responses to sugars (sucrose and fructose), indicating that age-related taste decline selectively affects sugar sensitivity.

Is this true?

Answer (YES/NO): YES